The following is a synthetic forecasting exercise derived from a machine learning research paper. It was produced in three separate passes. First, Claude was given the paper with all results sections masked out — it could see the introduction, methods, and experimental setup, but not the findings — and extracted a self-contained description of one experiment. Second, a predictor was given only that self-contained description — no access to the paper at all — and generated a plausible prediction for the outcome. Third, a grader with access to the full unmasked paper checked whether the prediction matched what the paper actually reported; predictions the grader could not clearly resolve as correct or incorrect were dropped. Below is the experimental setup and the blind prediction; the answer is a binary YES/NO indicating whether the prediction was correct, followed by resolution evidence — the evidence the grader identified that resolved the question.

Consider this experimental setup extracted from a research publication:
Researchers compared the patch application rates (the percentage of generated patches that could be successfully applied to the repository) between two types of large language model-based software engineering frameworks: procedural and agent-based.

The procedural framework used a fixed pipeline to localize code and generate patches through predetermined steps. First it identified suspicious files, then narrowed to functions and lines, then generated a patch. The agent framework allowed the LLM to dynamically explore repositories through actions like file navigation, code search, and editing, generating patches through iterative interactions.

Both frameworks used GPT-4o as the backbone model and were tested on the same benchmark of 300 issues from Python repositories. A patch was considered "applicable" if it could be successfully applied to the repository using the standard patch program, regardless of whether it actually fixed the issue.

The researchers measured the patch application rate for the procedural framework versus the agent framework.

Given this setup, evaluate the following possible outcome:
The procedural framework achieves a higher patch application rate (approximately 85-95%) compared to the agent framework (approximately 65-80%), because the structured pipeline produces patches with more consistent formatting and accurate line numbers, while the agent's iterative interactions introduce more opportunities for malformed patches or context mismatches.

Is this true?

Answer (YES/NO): NO